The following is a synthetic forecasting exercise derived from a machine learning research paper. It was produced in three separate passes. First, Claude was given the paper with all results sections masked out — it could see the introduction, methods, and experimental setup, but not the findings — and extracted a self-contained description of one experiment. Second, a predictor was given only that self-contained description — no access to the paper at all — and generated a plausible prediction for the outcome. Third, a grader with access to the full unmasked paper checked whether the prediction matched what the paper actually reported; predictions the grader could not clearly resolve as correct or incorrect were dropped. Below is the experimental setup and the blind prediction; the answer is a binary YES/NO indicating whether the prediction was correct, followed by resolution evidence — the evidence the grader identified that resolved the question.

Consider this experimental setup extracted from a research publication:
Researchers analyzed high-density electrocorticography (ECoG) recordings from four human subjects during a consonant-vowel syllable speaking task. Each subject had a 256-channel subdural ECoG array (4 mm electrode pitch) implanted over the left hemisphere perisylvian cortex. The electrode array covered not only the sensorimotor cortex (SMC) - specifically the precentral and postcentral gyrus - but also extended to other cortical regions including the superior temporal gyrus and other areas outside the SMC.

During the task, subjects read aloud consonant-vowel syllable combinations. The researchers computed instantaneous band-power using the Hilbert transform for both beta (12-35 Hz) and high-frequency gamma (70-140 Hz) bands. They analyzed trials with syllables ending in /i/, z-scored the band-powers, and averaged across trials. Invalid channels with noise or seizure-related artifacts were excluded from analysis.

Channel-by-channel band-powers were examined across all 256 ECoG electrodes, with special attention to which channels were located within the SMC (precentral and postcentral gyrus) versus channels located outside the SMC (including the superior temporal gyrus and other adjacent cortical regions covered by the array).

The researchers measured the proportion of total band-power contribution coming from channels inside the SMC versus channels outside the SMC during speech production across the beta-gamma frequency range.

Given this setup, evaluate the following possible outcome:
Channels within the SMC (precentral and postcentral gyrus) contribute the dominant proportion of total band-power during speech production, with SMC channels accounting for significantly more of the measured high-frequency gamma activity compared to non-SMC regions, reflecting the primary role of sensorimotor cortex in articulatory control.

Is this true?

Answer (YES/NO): NO